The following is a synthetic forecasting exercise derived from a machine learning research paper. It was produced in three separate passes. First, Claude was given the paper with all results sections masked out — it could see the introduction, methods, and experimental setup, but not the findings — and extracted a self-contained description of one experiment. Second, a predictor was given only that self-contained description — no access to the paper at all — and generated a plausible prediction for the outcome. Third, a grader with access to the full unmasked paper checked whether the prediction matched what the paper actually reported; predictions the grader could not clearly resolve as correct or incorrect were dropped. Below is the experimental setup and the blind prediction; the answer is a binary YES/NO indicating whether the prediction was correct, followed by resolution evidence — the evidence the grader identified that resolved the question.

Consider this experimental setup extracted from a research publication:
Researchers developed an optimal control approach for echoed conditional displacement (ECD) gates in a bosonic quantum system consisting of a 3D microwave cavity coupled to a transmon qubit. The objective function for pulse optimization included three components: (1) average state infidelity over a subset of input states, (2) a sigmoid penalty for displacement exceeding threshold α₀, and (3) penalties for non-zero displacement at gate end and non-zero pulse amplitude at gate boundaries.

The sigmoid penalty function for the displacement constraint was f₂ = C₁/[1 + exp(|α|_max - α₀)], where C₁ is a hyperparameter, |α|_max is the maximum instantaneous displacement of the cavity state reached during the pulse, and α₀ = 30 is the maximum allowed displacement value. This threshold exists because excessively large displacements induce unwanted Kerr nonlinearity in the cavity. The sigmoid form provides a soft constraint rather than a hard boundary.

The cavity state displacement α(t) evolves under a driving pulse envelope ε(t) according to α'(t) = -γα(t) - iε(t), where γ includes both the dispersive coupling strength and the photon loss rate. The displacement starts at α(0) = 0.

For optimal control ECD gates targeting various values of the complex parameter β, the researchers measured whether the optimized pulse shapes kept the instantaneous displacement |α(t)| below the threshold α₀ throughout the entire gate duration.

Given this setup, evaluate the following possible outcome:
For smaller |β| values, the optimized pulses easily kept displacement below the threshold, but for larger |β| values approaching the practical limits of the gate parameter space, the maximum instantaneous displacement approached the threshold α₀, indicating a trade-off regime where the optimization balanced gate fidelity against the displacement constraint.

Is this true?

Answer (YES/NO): YES